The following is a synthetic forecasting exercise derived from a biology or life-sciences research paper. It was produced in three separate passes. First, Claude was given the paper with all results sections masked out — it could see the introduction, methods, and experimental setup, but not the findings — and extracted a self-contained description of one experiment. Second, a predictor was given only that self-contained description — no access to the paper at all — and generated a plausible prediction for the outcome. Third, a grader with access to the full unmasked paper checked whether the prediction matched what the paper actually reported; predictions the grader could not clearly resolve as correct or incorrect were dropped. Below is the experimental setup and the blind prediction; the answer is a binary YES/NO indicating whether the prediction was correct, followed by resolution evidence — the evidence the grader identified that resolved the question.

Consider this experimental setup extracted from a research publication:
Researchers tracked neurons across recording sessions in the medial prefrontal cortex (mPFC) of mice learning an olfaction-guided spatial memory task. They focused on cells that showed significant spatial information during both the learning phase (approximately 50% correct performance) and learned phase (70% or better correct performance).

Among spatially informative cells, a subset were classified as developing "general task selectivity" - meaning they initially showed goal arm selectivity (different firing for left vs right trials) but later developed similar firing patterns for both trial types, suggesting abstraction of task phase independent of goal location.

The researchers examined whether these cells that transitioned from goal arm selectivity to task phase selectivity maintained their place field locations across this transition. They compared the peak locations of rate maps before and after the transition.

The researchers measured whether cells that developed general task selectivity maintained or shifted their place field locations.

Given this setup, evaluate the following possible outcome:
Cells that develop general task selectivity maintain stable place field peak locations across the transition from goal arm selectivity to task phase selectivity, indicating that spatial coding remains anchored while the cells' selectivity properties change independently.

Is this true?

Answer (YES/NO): YES